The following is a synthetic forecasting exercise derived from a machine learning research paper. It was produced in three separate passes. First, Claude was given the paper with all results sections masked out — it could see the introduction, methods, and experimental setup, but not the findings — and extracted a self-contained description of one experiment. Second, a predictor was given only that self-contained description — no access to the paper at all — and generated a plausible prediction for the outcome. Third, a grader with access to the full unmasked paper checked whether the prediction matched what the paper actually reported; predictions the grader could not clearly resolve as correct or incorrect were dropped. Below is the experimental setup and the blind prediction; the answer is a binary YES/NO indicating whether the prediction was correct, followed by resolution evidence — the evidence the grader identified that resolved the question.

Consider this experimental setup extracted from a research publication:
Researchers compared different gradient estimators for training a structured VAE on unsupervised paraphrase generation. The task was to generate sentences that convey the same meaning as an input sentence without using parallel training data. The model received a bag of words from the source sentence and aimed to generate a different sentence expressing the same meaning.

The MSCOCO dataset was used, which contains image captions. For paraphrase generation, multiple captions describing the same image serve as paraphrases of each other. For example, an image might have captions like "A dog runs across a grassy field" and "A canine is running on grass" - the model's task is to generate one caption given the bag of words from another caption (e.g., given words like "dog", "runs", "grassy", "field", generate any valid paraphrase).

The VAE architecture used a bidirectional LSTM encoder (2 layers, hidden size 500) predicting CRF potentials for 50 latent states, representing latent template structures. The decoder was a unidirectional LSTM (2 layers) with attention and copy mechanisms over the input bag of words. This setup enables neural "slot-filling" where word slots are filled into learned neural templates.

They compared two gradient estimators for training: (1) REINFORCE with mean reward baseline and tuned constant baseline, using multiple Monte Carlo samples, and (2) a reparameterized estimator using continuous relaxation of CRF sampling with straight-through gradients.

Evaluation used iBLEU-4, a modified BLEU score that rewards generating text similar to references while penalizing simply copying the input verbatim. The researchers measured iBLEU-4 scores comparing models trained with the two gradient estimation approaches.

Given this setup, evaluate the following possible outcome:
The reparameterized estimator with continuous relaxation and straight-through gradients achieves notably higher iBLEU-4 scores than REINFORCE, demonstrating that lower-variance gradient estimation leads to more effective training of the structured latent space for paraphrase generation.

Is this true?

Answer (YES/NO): NO